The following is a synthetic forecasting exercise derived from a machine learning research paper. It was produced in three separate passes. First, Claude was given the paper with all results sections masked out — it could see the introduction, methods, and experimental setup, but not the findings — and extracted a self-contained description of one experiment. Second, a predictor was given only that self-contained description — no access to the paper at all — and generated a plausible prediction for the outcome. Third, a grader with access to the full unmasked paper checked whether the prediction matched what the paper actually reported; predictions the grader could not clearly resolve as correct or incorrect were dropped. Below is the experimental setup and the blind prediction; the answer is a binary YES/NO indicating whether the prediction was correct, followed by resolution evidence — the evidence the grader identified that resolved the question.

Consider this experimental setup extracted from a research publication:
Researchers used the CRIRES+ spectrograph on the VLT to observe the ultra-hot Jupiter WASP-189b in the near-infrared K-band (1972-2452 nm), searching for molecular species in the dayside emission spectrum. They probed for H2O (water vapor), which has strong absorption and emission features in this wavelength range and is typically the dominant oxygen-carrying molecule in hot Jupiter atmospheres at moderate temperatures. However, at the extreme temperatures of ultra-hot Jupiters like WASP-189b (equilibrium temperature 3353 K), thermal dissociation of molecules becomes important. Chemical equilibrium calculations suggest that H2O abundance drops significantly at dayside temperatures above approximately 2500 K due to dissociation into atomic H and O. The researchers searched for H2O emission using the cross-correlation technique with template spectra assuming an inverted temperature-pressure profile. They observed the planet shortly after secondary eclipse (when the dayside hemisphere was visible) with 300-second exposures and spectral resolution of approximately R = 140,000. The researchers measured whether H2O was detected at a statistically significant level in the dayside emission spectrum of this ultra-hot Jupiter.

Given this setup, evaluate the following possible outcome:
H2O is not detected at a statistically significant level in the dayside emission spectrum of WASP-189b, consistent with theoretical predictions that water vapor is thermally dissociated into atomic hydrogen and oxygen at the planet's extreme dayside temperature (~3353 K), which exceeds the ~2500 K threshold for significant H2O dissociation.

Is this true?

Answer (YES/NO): YES